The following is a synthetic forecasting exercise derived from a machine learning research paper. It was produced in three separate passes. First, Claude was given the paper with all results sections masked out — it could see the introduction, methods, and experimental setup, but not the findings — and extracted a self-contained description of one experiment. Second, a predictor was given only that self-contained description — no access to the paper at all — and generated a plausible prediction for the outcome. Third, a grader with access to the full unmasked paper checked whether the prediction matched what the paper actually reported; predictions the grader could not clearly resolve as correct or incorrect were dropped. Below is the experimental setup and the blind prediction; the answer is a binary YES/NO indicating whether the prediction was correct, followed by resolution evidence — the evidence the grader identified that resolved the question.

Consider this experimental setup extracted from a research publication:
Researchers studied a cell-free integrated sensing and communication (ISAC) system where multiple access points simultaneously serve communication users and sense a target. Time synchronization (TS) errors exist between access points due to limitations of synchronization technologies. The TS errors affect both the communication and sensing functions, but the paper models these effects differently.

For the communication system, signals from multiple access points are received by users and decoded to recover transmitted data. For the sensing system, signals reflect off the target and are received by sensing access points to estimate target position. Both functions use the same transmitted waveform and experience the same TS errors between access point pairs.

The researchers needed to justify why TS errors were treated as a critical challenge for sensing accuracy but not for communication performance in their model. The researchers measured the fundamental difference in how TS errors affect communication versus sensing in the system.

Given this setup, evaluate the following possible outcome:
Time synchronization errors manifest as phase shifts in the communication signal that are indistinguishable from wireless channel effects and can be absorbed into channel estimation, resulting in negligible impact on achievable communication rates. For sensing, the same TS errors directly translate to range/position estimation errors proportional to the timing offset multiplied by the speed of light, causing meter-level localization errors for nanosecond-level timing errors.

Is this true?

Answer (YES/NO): YES